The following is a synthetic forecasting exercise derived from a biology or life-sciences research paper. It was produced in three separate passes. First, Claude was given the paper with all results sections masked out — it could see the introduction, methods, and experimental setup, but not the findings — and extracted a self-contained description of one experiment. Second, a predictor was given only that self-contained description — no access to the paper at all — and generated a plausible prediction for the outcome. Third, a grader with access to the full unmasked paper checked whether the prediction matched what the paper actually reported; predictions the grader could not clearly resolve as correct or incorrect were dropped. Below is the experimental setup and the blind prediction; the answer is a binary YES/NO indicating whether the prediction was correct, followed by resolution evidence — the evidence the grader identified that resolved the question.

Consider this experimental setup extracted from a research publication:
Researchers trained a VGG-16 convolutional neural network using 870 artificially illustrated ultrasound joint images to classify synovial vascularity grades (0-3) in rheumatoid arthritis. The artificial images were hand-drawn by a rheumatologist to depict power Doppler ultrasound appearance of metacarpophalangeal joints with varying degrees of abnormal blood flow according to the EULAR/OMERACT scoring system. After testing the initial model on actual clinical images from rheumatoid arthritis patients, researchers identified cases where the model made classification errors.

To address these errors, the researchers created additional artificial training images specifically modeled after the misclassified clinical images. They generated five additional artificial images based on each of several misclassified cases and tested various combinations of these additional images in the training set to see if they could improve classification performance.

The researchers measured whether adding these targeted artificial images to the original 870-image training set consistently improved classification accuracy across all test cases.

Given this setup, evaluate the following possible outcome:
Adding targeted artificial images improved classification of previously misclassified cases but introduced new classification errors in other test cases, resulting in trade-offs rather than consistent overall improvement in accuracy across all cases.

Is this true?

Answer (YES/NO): YES